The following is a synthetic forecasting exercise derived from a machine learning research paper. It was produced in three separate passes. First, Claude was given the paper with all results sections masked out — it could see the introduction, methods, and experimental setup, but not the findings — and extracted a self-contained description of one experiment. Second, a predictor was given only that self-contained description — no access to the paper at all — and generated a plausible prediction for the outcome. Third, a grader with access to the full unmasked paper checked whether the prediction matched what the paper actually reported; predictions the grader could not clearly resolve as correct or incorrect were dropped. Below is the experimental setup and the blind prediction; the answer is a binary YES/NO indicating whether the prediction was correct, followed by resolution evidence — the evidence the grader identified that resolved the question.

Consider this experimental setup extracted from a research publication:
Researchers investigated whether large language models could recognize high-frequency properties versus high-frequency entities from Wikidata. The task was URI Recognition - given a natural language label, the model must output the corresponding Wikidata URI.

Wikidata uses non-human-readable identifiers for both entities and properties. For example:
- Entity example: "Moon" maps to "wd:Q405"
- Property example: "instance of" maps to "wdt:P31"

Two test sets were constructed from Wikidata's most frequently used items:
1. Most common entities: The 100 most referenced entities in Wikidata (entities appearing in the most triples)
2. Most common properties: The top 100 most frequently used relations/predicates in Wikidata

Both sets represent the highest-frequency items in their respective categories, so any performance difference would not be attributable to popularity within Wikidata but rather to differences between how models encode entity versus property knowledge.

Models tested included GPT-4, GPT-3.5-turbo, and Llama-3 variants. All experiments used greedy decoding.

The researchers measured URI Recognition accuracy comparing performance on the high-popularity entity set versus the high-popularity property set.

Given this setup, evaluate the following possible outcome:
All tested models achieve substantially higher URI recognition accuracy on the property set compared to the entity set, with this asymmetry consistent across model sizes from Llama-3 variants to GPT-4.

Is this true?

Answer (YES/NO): NO